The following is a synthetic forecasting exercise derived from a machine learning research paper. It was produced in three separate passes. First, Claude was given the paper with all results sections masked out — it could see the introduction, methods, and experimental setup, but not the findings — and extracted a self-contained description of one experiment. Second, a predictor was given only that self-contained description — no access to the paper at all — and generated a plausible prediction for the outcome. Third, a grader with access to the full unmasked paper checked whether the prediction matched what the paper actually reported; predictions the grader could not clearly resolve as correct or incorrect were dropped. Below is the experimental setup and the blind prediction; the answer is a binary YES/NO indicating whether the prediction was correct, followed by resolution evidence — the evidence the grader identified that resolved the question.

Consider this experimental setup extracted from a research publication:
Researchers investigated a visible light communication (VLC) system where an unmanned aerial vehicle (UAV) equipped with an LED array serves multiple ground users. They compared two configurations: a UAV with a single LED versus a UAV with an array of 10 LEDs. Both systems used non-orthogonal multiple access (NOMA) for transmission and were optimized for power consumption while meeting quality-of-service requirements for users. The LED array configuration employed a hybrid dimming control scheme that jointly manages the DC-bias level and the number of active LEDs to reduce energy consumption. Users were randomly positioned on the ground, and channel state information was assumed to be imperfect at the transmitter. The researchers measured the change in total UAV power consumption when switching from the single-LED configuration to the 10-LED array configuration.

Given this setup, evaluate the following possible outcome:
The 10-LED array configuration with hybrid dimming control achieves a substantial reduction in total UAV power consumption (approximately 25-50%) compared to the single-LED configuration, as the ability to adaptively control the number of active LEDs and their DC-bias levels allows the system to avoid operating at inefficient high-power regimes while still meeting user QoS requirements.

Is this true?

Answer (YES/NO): NO